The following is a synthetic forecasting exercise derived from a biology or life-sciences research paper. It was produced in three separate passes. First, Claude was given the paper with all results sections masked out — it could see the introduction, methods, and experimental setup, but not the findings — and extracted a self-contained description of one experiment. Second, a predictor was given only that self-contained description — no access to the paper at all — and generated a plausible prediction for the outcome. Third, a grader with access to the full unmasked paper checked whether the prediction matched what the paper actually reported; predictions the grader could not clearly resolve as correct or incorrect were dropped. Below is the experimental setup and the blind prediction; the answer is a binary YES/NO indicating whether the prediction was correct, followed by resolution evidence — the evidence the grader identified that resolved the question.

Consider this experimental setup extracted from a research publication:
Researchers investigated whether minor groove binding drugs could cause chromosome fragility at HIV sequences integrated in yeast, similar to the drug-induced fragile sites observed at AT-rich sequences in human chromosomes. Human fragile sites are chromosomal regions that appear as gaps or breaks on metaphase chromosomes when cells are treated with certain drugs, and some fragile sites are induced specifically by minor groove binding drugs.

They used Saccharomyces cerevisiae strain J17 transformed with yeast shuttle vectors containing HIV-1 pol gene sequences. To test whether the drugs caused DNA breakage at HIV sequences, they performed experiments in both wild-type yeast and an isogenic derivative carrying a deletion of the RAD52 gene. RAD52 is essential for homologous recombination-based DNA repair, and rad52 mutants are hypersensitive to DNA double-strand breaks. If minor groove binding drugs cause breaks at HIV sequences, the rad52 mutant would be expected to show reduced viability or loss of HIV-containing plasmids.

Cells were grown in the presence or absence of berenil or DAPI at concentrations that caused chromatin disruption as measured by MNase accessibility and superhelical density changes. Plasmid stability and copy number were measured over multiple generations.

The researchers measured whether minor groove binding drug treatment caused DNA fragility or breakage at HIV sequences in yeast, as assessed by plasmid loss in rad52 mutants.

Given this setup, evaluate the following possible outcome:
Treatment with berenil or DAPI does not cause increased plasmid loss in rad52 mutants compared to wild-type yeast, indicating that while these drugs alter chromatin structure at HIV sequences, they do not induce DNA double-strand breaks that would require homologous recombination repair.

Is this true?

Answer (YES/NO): YES